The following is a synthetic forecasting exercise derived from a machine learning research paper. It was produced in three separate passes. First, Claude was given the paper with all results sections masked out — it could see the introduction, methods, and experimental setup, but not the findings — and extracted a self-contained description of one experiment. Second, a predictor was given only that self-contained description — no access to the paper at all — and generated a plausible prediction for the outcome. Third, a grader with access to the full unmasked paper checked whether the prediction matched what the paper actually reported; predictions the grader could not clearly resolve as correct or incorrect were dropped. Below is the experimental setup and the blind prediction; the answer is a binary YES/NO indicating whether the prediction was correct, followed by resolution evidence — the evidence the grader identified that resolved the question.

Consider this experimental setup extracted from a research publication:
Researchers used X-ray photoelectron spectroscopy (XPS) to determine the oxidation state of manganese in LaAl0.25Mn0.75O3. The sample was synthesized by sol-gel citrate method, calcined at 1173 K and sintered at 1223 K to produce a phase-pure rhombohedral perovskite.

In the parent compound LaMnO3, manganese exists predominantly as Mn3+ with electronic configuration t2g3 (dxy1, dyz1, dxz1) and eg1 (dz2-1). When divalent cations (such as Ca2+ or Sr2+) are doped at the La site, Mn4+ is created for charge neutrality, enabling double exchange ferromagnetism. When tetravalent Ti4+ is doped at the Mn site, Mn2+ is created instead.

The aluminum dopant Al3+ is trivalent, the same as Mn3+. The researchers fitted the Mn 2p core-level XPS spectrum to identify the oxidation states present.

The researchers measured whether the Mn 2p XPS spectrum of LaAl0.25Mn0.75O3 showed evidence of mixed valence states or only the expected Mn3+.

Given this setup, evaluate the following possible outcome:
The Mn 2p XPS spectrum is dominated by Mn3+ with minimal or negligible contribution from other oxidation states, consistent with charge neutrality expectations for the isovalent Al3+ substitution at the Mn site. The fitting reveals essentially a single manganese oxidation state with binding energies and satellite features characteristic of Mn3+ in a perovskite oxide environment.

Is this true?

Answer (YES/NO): NO